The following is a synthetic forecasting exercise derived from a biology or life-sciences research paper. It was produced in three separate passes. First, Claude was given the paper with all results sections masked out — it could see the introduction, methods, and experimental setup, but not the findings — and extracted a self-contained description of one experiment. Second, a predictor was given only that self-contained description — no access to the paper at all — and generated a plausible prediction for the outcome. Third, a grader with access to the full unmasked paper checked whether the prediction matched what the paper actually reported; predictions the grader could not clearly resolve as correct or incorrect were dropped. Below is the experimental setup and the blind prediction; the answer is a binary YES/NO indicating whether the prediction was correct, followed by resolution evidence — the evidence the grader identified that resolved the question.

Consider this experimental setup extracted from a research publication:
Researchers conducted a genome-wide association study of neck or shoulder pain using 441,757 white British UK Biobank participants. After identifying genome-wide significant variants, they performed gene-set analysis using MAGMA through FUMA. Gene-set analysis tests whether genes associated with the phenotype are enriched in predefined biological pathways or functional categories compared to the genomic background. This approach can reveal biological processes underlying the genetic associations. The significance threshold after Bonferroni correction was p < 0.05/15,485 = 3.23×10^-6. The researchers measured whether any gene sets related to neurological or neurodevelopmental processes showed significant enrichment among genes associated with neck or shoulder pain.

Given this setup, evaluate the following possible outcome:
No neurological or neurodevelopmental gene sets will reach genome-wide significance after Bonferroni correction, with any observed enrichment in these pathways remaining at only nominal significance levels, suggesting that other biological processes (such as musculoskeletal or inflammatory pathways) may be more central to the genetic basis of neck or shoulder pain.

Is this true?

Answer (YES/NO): NO